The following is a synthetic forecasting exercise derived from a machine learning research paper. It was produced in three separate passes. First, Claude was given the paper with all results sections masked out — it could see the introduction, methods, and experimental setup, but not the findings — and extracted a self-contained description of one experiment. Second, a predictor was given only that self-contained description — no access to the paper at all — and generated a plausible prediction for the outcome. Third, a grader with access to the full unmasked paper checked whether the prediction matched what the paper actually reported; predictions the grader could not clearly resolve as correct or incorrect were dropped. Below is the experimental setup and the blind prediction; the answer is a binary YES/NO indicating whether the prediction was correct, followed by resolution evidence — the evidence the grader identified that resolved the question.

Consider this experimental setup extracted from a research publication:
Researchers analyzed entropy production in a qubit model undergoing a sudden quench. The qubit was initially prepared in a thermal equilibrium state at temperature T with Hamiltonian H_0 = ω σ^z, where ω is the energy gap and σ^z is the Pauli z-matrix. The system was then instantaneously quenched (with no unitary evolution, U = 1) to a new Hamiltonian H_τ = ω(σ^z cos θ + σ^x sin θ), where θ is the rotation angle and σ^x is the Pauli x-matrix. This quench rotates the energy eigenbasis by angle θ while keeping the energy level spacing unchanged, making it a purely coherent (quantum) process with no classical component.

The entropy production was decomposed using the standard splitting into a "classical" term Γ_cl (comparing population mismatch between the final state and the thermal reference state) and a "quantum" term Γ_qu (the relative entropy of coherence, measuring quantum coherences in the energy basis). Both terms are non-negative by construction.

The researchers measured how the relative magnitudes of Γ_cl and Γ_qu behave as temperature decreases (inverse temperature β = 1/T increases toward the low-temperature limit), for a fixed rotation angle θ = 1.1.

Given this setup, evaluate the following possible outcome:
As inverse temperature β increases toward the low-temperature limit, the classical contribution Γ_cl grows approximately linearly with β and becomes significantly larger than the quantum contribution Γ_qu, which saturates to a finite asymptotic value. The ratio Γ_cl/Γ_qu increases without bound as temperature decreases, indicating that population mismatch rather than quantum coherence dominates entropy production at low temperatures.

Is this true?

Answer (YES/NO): YES